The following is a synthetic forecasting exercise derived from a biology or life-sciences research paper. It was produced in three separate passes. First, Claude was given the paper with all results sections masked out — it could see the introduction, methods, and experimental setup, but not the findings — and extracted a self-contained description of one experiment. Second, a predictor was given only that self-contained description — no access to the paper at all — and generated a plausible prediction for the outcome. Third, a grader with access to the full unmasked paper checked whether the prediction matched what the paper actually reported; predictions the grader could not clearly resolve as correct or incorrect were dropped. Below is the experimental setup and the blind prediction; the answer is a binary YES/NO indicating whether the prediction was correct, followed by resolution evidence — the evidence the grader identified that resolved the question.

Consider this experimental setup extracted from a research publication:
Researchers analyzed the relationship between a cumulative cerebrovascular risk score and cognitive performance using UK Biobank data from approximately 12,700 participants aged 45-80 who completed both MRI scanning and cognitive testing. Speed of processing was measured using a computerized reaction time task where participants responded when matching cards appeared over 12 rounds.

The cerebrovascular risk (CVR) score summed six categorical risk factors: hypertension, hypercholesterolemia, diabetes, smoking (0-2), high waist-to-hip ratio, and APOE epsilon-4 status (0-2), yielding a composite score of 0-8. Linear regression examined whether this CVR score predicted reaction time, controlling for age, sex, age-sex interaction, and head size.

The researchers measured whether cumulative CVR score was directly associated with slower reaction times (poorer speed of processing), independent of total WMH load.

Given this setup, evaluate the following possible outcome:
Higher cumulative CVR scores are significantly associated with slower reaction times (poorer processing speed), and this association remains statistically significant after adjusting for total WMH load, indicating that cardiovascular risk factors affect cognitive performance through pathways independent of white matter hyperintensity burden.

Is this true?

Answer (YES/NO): NO